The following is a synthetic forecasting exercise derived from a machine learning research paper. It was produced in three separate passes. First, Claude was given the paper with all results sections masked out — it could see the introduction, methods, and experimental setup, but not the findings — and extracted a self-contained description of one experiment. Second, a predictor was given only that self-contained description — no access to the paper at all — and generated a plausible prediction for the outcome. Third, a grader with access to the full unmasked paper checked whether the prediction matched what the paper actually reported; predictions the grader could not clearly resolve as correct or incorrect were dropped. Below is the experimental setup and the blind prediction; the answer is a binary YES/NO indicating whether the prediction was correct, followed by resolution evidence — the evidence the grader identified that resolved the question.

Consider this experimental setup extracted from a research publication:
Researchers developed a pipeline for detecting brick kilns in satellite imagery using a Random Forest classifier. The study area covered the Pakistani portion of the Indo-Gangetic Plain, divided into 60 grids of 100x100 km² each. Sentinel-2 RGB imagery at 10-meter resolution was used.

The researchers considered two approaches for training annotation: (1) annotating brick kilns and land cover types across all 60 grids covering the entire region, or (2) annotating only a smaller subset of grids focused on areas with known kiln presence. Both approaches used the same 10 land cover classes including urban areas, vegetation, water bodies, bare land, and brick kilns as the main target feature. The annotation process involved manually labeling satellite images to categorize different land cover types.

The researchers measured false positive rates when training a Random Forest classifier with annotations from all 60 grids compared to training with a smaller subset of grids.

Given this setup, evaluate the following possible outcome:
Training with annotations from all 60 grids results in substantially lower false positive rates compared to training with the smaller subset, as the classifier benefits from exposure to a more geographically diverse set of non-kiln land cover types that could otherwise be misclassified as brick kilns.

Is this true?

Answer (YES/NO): YES